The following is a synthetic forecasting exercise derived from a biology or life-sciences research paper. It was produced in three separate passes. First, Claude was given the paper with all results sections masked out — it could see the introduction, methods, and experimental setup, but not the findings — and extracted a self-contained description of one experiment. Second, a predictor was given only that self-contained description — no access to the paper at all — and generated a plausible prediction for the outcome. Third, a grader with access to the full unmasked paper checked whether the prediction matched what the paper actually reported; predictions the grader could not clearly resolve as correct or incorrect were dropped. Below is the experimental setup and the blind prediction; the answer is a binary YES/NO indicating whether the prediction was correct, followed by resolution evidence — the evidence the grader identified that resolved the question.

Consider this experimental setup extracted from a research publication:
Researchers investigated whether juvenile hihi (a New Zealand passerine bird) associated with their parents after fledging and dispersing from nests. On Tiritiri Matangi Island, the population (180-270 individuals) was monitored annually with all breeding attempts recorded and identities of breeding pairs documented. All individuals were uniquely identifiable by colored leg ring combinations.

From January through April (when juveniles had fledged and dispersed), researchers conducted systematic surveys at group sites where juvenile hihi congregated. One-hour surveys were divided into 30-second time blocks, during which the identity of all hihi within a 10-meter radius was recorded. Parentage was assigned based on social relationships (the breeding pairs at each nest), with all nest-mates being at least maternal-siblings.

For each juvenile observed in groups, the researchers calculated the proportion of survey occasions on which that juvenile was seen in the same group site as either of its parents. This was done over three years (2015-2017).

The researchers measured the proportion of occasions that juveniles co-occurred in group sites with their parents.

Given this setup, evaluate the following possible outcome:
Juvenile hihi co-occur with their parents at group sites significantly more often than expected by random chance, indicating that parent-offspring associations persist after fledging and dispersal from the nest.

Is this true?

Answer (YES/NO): NO